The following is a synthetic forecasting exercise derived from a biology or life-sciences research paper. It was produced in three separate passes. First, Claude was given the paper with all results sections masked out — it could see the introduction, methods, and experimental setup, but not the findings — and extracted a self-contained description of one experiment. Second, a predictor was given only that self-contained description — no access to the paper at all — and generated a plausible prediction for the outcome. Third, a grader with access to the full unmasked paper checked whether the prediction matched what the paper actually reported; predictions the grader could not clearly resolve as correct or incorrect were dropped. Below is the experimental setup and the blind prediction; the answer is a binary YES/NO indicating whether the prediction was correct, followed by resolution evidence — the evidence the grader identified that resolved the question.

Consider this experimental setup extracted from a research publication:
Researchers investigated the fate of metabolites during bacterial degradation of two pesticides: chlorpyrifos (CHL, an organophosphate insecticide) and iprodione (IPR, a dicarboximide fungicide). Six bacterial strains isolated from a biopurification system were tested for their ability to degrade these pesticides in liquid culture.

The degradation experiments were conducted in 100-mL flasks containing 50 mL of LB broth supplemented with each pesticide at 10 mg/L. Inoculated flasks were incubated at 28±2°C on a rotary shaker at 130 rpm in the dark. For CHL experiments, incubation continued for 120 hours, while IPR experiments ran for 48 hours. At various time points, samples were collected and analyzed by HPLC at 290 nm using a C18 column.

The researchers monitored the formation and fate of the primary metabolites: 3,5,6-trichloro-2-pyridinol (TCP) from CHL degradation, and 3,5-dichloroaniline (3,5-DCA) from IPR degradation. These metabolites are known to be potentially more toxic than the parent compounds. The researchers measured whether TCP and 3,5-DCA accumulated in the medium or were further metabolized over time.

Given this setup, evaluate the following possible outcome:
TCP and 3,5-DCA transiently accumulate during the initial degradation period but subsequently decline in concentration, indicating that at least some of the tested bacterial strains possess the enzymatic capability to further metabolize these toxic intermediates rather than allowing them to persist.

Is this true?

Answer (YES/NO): NO